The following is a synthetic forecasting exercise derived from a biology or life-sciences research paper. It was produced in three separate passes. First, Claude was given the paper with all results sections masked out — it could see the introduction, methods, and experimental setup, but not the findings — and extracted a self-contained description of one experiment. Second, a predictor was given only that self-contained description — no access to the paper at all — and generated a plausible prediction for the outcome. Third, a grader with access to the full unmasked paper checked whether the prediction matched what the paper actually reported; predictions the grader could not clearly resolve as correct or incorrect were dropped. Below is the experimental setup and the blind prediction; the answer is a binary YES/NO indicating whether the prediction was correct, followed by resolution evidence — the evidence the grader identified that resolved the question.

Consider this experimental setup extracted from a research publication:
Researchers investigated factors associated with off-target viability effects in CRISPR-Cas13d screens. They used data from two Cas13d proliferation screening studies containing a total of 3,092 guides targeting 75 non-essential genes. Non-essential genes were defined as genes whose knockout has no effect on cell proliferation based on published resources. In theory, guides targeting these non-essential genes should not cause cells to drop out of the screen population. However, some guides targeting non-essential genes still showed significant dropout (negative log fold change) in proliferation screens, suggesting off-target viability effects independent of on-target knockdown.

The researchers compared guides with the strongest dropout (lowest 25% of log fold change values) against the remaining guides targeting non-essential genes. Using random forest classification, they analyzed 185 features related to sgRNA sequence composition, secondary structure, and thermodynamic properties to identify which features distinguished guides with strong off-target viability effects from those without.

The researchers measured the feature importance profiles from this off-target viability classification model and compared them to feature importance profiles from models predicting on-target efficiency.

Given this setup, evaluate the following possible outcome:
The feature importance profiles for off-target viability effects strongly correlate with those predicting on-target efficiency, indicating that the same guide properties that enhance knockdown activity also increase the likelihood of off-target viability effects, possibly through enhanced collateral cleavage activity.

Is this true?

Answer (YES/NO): YES